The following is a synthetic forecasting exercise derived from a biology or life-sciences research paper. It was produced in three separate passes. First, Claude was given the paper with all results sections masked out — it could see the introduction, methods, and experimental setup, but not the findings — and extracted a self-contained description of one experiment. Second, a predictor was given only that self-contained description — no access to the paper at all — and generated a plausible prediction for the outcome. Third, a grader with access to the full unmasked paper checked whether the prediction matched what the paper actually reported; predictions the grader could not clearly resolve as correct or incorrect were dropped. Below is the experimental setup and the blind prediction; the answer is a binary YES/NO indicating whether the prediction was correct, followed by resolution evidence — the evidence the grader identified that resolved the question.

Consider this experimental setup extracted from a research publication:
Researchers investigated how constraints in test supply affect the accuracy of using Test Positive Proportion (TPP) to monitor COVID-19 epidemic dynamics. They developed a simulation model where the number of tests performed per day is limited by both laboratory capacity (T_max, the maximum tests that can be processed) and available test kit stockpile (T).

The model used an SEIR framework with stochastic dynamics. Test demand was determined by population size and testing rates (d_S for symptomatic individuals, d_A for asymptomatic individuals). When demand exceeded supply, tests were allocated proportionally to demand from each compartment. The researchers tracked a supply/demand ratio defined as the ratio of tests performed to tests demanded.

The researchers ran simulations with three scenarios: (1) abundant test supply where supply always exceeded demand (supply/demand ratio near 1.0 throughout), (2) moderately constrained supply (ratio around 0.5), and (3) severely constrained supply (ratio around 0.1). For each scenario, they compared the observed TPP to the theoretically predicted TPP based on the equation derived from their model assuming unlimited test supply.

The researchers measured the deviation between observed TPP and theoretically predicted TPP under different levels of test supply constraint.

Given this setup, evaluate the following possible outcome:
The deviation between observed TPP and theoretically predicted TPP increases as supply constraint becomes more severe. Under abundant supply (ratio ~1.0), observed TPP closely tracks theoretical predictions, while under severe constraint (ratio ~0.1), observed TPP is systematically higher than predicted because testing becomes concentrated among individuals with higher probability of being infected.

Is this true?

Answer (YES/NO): YES